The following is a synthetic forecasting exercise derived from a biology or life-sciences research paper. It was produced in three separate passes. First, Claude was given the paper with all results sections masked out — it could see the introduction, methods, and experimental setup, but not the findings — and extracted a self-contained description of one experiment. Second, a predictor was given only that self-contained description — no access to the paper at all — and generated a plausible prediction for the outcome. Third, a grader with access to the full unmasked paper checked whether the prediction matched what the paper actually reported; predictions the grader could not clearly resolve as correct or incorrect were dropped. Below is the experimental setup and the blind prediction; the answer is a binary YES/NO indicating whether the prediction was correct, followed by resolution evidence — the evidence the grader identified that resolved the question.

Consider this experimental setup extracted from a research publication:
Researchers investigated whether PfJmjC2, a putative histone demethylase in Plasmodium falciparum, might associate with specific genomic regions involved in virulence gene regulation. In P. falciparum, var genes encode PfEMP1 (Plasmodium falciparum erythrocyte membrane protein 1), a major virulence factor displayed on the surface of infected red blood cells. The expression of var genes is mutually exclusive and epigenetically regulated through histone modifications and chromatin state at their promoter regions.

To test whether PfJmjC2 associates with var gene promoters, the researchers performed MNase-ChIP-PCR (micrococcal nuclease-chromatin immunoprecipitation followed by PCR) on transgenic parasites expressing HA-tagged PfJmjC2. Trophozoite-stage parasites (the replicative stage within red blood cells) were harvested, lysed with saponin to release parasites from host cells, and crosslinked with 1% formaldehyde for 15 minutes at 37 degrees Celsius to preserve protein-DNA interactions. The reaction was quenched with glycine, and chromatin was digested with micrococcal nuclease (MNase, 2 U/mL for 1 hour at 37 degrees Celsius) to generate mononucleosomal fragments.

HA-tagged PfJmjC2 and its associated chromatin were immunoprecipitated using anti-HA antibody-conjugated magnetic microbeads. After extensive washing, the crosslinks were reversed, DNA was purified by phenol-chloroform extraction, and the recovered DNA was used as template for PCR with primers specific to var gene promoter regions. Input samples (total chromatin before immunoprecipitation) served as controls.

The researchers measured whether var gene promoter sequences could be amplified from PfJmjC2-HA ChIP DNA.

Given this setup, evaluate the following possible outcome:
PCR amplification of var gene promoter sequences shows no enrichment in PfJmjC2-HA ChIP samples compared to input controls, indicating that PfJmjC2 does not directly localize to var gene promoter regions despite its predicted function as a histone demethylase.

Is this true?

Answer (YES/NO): NO